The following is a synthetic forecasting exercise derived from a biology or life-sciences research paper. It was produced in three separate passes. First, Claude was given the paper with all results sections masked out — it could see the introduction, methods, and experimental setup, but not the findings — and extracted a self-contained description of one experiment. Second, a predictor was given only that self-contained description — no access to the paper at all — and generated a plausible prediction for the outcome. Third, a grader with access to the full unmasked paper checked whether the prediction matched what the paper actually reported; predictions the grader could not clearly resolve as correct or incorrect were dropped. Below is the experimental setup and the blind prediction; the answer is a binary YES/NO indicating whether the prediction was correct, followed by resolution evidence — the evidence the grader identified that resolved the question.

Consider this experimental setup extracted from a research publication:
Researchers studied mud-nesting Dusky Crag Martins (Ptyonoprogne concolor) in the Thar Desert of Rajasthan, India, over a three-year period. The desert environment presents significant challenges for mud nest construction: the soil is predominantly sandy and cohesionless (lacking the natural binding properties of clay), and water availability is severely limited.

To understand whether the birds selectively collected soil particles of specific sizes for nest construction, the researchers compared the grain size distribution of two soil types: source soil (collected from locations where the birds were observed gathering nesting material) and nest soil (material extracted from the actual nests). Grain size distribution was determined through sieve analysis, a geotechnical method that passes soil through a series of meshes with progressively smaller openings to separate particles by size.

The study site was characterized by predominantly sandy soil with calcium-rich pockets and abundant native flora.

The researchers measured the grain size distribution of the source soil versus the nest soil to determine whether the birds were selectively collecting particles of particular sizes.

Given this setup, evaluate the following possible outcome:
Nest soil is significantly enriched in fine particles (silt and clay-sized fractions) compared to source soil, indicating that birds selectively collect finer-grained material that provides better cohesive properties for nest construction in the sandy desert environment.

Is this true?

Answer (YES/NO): NO